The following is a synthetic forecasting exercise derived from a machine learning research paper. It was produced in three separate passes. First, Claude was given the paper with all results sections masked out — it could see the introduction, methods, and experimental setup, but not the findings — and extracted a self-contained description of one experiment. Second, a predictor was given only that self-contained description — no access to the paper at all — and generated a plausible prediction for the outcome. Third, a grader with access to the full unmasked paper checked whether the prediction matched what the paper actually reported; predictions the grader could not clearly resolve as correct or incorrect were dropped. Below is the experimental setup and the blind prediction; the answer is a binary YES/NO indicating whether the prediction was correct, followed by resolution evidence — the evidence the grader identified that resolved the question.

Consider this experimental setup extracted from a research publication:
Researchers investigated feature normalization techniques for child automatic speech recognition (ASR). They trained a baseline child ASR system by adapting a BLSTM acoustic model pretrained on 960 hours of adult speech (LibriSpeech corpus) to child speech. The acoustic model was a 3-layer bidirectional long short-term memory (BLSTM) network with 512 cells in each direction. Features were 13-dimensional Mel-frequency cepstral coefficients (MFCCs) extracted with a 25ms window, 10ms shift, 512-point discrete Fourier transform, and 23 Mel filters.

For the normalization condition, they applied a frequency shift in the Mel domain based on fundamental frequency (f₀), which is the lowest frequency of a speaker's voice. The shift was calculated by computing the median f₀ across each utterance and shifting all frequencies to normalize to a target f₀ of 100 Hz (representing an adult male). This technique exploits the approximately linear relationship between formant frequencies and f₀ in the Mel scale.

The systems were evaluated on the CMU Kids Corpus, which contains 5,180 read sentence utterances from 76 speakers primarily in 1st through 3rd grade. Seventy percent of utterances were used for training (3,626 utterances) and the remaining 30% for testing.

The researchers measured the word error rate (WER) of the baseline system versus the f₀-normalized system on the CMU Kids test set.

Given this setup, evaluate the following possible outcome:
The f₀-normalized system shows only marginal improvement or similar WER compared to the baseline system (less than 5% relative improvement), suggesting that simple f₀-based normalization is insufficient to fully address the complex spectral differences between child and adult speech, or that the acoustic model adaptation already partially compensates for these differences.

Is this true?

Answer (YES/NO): YES